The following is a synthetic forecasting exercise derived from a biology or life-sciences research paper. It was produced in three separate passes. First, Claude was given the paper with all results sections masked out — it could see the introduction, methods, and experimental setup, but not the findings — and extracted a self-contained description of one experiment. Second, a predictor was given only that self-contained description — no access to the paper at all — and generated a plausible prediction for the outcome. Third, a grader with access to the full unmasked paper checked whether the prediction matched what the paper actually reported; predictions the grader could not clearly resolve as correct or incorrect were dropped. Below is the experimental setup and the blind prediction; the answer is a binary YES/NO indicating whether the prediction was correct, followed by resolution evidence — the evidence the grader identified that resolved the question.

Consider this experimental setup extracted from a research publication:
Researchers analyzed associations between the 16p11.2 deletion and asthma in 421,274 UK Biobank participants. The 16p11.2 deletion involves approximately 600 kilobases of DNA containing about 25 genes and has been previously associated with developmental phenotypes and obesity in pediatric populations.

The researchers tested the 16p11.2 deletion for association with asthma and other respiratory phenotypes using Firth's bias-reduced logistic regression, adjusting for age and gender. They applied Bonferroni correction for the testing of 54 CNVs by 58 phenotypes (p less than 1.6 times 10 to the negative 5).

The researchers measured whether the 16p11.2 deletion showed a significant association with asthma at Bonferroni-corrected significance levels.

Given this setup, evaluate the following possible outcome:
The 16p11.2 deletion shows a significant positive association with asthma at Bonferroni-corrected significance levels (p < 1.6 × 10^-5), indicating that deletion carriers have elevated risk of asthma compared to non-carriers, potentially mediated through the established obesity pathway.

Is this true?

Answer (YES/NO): YES